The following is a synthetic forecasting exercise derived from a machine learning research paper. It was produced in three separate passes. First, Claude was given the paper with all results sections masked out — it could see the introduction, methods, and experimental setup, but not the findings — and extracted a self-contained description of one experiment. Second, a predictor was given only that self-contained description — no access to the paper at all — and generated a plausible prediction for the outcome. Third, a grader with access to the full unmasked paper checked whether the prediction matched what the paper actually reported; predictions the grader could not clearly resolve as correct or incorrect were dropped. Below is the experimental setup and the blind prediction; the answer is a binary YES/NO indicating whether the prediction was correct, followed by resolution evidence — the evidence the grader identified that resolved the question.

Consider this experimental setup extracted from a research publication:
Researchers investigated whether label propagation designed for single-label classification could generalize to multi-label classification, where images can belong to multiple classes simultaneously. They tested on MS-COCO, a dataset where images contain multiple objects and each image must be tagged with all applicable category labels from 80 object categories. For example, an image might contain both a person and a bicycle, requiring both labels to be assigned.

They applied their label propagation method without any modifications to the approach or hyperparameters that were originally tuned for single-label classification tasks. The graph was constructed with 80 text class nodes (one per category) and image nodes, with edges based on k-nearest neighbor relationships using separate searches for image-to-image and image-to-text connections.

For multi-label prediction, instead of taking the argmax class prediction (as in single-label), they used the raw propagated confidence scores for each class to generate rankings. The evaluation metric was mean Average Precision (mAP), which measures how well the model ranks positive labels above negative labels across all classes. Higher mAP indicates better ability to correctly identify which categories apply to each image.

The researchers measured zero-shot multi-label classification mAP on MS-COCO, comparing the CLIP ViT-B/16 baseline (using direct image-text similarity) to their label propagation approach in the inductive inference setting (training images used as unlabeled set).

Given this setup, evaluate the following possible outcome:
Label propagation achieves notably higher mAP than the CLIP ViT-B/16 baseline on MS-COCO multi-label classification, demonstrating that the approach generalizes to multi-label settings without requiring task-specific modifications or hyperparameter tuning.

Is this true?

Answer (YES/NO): YES